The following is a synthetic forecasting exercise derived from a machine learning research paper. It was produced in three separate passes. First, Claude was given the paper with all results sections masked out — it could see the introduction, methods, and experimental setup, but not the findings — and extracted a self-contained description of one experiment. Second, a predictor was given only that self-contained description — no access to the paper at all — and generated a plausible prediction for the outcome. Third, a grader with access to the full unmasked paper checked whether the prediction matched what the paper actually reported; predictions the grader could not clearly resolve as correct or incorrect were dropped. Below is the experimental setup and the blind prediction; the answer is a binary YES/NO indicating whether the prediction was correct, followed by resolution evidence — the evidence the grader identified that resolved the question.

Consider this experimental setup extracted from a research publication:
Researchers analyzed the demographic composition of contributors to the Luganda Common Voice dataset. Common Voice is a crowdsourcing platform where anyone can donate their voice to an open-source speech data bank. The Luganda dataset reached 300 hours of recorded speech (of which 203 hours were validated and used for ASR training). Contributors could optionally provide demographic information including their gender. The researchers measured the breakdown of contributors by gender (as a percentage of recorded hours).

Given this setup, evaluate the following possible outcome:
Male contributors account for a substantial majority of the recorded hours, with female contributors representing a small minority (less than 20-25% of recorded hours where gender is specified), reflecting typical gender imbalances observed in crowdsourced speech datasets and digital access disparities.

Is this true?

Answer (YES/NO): NO